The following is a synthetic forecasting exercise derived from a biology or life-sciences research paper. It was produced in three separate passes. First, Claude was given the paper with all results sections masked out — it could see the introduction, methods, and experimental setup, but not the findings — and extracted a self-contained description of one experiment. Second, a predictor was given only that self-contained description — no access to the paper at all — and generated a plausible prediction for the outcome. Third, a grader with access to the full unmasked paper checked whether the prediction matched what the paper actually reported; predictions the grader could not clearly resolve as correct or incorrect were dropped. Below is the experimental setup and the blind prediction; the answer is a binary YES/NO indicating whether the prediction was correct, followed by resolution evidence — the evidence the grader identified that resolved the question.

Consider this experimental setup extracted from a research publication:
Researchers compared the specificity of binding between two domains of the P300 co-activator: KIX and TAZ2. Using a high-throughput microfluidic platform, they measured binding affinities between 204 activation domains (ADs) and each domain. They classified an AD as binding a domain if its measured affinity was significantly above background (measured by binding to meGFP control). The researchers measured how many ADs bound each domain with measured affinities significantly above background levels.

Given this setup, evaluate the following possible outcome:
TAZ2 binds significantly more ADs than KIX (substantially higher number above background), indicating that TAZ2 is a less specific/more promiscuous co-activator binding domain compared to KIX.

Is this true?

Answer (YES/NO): YES